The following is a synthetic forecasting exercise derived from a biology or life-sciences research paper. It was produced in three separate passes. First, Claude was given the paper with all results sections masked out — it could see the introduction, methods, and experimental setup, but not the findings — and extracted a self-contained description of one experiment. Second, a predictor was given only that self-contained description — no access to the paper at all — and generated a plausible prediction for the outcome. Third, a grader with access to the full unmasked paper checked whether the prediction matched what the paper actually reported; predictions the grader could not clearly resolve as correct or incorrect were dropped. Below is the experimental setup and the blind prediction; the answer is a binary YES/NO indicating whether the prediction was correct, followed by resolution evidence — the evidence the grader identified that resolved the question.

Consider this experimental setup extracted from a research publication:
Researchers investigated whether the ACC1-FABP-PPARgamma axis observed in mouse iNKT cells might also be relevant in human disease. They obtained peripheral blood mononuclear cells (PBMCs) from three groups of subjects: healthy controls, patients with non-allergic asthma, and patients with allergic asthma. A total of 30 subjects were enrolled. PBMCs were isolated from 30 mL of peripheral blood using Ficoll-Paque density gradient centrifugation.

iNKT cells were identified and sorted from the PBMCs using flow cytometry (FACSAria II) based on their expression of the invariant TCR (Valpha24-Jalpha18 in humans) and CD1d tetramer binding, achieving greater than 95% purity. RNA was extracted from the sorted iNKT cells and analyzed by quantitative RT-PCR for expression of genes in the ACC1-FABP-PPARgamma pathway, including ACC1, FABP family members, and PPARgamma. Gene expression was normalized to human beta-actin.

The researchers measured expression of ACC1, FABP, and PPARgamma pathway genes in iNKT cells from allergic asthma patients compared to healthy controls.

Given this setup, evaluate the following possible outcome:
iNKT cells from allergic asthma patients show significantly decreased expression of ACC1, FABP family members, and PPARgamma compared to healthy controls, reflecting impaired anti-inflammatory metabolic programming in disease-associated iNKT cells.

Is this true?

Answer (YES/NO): NO